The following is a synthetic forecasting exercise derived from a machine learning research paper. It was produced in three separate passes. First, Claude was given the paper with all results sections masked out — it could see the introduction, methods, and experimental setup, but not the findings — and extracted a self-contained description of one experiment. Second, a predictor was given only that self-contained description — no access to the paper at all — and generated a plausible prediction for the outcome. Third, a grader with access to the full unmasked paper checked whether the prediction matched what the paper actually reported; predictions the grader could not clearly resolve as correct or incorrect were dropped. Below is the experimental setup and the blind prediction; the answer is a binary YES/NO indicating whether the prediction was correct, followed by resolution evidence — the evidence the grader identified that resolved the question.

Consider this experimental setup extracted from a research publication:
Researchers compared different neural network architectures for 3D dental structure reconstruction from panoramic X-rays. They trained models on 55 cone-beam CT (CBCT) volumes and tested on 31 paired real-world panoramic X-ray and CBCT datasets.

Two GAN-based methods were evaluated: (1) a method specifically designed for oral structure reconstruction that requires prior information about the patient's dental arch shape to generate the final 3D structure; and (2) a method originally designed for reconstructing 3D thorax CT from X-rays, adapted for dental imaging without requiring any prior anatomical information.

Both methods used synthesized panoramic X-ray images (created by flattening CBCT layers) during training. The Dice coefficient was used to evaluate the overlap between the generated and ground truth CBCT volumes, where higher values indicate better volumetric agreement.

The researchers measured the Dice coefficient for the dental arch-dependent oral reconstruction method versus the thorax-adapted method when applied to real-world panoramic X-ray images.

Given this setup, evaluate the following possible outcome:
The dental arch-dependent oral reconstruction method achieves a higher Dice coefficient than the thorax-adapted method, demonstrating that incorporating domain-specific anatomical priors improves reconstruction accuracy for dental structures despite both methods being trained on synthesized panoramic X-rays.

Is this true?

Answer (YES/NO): NO